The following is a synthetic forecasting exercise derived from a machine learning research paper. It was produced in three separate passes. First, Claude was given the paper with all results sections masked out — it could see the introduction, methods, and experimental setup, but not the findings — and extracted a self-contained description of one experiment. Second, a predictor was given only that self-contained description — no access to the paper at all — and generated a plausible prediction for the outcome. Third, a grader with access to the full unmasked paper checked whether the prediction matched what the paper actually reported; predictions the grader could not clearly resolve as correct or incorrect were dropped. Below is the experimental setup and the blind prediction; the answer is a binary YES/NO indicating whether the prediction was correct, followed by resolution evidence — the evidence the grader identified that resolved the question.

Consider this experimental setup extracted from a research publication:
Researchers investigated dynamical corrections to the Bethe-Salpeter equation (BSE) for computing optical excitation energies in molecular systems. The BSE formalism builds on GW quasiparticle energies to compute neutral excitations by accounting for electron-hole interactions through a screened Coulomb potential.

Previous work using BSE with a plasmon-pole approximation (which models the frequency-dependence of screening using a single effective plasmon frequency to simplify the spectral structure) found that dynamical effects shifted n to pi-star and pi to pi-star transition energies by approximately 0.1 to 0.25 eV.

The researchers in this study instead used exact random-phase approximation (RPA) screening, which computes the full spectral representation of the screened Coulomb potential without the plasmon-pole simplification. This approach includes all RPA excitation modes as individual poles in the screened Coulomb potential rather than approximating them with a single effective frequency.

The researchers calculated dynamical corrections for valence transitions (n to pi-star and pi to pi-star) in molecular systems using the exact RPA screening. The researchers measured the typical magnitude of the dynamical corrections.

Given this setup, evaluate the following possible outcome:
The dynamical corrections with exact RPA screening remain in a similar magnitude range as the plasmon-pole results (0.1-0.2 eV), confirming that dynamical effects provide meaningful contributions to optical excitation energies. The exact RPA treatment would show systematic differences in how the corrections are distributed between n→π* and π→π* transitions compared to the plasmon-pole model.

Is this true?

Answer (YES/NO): NO